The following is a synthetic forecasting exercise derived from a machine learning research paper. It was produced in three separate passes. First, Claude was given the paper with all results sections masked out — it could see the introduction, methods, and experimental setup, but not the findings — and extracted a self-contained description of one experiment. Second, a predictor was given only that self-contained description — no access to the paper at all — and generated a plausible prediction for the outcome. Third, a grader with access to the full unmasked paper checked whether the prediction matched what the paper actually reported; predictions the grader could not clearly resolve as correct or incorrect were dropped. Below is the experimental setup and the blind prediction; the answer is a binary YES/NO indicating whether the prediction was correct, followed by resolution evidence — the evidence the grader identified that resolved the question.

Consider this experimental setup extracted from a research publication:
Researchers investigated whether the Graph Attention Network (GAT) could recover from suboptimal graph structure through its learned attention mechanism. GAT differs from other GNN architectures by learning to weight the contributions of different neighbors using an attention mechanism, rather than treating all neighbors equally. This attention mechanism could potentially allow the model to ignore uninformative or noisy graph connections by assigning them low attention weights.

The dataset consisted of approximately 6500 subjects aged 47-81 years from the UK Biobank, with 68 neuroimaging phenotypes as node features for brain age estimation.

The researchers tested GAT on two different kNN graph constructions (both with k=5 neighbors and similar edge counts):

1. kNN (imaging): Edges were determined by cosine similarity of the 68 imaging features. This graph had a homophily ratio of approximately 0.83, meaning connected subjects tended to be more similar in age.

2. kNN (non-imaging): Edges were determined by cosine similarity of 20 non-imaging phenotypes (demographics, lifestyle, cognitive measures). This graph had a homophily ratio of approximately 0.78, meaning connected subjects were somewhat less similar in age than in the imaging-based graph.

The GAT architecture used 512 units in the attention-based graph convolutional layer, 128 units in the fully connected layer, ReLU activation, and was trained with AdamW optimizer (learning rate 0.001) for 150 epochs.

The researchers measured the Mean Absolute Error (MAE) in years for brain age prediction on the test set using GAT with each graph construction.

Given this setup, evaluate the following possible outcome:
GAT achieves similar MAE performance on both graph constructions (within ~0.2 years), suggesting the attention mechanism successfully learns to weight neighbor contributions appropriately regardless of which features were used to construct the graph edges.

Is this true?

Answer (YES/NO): NO